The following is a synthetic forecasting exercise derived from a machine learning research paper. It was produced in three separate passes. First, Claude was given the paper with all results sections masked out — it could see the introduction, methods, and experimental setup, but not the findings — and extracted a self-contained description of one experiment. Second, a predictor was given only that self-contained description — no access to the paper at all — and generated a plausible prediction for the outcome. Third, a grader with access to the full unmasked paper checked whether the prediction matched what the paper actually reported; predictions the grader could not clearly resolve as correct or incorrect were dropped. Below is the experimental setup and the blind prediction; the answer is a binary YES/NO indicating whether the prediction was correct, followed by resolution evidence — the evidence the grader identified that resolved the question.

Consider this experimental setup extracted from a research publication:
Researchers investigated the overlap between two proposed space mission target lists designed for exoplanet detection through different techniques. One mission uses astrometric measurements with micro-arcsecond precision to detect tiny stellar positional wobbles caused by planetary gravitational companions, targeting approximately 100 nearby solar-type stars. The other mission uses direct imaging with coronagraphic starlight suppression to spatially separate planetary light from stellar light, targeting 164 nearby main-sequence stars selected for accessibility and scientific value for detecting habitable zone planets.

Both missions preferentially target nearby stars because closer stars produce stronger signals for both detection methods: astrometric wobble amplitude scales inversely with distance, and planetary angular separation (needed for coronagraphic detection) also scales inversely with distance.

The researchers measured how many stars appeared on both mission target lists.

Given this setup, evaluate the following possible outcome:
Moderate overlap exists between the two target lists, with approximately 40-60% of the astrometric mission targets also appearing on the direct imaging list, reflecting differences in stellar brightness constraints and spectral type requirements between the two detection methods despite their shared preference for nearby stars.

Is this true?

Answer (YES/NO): YES